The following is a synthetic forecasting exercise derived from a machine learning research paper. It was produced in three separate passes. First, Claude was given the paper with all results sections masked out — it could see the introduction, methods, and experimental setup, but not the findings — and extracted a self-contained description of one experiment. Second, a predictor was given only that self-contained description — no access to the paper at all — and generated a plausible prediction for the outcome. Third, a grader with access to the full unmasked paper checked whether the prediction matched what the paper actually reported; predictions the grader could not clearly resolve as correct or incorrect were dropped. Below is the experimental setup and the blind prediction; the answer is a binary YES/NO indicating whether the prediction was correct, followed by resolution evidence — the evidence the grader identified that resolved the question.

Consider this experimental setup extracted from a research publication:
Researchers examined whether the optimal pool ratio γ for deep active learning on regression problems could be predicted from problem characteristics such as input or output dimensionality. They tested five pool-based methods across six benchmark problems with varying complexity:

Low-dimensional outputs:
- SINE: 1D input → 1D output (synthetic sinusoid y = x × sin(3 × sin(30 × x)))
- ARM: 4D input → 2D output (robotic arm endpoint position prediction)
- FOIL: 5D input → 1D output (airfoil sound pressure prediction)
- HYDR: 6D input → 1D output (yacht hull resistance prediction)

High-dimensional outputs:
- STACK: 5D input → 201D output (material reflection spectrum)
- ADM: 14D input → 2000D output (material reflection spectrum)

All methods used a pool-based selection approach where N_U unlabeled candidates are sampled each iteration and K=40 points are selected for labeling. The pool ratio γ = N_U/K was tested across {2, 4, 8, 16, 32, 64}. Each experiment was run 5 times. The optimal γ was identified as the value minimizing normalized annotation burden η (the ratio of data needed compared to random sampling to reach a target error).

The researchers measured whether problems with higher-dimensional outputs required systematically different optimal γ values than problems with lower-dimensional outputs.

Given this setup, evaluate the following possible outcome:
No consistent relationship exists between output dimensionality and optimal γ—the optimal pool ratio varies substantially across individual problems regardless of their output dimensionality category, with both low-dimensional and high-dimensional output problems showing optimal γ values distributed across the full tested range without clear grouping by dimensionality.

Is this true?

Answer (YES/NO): YES